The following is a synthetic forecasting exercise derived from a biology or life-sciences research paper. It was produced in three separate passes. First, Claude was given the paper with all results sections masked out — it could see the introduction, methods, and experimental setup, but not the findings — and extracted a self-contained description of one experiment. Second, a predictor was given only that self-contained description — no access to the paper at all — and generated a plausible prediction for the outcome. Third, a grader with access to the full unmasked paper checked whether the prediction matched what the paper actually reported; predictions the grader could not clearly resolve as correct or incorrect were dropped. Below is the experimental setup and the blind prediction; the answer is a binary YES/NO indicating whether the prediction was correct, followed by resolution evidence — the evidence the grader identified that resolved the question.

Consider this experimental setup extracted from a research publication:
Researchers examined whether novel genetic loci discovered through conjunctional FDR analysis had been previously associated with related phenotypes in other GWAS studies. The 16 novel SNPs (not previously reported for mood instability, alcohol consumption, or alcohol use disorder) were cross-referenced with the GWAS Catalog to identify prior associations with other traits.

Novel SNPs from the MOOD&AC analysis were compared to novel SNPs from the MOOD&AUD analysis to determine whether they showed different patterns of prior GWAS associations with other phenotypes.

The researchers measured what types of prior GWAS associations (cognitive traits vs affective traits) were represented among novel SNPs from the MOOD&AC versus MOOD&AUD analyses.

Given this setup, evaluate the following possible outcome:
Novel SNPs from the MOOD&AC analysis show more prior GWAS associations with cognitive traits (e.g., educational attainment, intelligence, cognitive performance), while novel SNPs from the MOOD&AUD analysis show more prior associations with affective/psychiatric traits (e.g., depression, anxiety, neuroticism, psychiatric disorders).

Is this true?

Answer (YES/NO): YES